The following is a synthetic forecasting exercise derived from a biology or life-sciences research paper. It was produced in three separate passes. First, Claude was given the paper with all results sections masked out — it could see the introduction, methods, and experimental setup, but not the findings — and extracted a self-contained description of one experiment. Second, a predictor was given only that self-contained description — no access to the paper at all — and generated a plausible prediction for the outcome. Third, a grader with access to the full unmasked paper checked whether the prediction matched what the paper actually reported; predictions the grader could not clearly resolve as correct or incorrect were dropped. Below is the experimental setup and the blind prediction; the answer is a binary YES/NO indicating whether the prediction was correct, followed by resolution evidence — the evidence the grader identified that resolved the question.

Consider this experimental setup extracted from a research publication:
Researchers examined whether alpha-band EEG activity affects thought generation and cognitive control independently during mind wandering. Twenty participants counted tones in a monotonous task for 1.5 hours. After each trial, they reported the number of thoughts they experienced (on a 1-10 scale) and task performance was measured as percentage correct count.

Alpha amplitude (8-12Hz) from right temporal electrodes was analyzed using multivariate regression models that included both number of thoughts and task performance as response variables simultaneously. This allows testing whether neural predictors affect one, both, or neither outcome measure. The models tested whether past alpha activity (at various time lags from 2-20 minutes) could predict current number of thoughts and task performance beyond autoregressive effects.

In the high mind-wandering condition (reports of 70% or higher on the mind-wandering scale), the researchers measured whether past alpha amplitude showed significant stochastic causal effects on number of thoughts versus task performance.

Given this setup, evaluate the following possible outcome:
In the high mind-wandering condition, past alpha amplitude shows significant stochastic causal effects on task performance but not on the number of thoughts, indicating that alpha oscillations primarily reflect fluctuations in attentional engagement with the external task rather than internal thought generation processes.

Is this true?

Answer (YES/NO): YES